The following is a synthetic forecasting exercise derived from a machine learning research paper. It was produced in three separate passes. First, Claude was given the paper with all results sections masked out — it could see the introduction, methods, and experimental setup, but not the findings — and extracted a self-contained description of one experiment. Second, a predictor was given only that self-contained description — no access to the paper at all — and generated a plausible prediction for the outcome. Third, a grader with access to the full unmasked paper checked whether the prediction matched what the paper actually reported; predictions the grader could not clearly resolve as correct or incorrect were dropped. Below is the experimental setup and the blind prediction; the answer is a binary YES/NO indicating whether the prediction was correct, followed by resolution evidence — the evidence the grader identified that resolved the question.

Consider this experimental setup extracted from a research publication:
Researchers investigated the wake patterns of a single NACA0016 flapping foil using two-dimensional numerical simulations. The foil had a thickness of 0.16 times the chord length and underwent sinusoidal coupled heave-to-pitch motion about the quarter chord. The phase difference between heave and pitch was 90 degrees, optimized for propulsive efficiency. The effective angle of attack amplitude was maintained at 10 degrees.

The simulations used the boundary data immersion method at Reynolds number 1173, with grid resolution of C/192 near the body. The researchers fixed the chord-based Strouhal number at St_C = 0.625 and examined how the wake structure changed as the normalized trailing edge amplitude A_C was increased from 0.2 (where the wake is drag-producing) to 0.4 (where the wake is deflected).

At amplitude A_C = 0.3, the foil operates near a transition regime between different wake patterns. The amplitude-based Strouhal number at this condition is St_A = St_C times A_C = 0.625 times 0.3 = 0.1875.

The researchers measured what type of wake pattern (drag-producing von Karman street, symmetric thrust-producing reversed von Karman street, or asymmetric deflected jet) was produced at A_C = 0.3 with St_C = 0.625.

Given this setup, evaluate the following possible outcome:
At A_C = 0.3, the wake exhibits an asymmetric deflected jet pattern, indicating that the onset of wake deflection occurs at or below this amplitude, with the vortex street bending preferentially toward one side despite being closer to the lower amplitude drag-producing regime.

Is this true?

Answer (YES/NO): NO